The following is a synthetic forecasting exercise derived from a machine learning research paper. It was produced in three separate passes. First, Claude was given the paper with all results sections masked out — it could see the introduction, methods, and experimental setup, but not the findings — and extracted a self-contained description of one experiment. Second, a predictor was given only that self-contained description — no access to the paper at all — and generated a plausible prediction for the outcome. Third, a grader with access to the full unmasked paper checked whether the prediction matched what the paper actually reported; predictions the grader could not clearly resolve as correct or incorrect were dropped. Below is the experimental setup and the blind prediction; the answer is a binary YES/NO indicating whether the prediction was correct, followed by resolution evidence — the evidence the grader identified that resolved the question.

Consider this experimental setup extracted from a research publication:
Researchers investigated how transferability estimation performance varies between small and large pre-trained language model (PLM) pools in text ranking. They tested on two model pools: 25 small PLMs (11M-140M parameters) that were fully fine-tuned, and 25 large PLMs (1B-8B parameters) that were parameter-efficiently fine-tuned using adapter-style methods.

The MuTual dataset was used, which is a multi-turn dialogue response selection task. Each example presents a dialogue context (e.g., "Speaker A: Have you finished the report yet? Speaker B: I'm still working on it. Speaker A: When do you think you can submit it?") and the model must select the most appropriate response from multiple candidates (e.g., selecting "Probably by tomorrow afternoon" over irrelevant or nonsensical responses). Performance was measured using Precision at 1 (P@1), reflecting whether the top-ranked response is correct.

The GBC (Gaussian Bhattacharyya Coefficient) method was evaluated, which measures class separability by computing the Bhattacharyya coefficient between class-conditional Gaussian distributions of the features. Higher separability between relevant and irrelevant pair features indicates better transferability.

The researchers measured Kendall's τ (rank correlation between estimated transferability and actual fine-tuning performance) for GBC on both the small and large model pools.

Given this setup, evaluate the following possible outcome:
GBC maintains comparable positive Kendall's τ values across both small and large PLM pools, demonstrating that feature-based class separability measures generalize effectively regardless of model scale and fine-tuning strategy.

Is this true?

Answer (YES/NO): NO